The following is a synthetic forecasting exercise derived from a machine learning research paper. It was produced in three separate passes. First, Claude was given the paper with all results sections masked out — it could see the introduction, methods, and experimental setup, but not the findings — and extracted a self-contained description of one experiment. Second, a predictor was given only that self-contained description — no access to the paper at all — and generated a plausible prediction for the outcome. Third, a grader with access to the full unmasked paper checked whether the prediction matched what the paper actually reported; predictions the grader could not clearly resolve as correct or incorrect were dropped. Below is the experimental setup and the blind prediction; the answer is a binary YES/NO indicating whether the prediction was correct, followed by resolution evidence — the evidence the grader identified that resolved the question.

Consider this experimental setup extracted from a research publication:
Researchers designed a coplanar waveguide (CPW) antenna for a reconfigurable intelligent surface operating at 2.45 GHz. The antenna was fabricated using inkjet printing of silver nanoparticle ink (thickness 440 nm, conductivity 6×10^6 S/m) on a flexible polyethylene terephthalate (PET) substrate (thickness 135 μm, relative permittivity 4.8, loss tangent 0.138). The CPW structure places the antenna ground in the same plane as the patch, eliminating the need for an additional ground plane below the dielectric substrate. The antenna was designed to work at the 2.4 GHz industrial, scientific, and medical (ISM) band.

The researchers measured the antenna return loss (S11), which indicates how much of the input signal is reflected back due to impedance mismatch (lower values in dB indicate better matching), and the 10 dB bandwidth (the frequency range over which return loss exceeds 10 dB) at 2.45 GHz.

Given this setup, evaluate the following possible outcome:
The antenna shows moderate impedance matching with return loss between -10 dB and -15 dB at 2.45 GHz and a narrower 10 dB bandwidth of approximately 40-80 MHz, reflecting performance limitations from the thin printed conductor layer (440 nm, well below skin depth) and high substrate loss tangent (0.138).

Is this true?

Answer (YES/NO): NO